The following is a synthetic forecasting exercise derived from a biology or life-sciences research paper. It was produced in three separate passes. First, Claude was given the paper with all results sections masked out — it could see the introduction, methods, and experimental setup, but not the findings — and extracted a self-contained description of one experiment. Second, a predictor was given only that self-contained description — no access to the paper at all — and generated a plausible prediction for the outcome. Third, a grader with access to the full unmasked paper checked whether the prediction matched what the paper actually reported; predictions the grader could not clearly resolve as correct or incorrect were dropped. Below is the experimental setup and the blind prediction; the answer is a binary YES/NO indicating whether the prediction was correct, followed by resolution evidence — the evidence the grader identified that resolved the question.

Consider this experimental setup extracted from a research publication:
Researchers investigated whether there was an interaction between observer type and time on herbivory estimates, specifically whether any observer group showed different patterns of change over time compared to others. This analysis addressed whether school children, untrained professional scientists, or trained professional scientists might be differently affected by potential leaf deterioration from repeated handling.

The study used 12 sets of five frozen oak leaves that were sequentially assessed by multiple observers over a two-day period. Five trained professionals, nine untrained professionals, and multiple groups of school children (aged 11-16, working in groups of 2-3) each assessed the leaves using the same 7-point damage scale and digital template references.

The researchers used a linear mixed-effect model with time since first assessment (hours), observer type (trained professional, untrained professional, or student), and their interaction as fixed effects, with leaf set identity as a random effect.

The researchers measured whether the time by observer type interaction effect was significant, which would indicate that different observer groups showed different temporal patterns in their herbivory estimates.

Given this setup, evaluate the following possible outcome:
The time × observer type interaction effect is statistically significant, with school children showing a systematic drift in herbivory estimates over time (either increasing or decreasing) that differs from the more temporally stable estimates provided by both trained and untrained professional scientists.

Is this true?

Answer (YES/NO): NO